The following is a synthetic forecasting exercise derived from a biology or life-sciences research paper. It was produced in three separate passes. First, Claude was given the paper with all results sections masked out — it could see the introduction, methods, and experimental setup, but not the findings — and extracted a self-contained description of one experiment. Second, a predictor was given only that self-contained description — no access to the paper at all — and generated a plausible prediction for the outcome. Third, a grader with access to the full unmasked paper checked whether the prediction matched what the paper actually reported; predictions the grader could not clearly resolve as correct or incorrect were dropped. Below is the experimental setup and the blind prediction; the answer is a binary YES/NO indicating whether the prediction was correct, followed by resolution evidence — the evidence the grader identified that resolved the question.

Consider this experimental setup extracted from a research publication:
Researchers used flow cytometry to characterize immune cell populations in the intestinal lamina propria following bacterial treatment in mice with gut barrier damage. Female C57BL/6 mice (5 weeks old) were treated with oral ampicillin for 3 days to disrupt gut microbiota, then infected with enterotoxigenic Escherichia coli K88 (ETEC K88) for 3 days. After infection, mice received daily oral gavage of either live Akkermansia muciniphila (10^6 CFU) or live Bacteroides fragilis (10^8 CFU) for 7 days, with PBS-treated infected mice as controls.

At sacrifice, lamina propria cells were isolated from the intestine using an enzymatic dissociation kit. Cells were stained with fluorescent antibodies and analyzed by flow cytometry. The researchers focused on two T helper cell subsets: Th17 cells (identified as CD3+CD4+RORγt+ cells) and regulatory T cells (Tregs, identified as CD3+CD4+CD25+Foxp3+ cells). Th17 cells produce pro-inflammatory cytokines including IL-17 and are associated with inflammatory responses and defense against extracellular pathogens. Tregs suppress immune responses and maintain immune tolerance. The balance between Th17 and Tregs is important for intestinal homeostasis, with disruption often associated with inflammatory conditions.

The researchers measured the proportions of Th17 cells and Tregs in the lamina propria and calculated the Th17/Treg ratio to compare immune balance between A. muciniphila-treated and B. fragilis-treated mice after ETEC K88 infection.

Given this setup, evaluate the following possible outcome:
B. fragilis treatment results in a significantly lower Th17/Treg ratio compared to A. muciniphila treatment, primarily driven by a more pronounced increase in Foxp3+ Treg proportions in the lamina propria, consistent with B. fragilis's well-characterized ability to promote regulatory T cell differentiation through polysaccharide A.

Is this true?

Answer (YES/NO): NO